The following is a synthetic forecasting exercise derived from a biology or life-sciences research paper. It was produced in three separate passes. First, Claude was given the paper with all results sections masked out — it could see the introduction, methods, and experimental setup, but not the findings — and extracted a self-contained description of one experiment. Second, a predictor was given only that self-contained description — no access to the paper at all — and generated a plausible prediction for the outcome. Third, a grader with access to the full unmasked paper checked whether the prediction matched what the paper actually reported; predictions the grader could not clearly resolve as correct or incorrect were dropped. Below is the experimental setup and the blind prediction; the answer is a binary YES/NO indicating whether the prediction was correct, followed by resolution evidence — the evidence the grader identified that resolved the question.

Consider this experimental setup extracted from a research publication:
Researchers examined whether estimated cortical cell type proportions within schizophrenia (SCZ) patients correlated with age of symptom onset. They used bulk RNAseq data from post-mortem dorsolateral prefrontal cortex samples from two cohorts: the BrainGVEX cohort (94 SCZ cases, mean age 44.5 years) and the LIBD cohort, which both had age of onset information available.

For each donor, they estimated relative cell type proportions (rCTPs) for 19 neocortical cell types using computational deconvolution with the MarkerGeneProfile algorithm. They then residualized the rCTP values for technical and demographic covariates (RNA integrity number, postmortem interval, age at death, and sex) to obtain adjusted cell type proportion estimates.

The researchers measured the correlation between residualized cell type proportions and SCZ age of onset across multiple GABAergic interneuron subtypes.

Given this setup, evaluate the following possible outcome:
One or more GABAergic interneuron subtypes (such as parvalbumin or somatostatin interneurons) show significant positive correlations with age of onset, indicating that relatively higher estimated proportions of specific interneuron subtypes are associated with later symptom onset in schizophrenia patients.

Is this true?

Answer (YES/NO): YES